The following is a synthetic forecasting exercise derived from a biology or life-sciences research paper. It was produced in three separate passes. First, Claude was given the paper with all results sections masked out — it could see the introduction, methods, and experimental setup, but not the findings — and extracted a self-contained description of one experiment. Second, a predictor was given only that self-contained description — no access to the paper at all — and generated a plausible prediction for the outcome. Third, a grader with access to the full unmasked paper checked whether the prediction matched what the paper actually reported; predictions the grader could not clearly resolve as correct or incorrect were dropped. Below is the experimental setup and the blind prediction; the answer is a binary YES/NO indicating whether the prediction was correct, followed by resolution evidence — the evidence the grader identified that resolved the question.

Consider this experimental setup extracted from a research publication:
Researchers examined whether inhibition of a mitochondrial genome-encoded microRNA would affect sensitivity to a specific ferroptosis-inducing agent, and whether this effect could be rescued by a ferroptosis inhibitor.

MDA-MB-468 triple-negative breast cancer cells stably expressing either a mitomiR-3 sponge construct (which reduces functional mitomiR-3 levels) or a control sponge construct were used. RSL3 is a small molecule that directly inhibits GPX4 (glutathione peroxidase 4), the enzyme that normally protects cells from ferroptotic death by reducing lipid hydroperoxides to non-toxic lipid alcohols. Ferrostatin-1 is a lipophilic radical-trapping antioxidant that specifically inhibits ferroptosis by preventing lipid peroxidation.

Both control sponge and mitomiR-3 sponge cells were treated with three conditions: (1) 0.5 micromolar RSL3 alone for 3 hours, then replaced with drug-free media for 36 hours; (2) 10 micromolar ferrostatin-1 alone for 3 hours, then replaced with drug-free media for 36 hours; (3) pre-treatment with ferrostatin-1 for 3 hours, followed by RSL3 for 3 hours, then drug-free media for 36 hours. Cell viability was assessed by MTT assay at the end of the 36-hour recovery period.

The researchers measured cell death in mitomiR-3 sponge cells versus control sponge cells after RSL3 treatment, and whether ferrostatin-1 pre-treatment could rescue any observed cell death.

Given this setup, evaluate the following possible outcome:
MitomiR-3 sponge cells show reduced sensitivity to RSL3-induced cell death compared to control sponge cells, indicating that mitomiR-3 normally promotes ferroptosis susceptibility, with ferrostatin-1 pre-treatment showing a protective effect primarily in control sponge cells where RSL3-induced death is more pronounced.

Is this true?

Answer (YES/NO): NO